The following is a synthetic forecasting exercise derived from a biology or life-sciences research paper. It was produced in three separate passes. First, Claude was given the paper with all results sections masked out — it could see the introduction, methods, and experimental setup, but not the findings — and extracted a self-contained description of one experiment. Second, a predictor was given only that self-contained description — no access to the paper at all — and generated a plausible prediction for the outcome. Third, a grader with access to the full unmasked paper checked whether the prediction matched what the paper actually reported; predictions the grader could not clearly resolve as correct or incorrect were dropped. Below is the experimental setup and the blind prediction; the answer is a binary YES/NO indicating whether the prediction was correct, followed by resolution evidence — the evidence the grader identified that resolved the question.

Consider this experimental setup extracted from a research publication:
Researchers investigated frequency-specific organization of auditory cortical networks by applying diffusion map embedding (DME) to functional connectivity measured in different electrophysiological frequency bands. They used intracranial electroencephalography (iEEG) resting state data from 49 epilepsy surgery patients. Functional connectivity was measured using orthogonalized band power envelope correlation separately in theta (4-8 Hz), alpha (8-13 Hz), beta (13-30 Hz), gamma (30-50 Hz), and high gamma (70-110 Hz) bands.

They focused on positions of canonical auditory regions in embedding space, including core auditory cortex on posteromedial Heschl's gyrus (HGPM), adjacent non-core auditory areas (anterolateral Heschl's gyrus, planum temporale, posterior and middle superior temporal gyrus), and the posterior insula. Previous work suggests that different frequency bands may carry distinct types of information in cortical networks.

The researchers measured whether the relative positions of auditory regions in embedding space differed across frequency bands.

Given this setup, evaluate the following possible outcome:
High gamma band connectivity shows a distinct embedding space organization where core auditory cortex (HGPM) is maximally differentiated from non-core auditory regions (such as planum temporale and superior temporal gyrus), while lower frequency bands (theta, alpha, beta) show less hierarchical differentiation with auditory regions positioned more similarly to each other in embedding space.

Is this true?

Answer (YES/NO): NO